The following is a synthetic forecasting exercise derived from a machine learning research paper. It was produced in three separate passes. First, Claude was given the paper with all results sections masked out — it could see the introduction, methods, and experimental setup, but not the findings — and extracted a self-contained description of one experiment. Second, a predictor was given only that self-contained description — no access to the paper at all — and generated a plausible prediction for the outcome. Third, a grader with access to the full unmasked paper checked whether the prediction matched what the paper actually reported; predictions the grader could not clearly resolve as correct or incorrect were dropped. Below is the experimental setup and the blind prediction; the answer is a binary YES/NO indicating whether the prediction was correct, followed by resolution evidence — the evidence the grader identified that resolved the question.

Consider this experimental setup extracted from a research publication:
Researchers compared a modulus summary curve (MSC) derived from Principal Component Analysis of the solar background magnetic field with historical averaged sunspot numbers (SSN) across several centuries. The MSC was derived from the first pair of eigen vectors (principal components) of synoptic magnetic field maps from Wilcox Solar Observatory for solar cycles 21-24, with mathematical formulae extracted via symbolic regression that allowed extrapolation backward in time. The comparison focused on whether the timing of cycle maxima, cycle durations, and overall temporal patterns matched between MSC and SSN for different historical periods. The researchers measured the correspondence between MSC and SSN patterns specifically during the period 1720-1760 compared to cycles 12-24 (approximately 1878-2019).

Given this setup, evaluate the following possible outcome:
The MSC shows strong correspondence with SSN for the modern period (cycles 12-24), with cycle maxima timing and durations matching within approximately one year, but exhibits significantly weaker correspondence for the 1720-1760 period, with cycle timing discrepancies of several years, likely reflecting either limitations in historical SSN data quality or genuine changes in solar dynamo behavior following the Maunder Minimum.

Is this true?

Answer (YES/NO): YES